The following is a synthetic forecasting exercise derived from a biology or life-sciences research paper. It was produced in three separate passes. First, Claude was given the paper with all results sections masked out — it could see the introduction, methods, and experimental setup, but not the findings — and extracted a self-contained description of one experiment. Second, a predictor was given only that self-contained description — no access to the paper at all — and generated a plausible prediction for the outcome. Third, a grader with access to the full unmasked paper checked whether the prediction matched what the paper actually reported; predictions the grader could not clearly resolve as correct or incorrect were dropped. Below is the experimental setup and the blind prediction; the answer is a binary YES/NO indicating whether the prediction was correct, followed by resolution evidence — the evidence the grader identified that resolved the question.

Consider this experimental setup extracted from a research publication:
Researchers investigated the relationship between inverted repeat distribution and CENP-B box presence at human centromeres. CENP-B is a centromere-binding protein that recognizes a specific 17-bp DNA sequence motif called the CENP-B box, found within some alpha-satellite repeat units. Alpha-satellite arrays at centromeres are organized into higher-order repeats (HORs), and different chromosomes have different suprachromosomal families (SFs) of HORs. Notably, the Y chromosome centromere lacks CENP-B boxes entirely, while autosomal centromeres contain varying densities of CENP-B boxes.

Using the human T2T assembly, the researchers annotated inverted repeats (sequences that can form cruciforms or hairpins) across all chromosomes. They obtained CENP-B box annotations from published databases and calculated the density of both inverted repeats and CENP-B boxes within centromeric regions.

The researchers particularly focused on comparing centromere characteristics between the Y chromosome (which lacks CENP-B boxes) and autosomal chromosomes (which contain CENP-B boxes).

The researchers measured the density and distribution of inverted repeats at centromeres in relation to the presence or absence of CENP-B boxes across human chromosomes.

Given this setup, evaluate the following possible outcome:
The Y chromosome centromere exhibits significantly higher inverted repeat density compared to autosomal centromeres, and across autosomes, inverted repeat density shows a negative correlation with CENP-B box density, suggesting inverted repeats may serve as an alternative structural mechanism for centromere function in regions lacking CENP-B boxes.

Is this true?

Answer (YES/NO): NO